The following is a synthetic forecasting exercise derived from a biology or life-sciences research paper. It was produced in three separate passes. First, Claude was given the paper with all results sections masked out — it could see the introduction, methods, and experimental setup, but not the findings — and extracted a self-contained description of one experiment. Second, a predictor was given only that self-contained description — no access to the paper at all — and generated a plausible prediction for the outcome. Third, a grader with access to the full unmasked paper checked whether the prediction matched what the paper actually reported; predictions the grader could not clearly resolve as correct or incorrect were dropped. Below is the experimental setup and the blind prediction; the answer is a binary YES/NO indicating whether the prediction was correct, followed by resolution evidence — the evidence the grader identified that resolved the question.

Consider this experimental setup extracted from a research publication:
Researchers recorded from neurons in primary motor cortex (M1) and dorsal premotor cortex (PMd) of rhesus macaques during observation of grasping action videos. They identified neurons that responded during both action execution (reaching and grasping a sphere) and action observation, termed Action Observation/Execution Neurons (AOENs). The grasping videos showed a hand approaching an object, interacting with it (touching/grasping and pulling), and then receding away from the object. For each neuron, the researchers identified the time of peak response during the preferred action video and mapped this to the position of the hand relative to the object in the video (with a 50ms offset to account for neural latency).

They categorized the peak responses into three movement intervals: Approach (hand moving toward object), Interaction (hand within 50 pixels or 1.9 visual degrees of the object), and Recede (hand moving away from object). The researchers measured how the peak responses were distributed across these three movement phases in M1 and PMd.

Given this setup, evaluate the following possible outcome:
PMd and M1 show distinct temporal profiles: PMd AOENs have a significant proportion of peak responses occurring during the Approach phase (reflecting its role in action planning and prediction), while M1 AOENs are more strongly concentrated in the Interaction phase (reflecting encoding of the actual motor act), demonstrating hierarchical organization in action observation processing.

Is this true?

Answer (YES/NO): NO